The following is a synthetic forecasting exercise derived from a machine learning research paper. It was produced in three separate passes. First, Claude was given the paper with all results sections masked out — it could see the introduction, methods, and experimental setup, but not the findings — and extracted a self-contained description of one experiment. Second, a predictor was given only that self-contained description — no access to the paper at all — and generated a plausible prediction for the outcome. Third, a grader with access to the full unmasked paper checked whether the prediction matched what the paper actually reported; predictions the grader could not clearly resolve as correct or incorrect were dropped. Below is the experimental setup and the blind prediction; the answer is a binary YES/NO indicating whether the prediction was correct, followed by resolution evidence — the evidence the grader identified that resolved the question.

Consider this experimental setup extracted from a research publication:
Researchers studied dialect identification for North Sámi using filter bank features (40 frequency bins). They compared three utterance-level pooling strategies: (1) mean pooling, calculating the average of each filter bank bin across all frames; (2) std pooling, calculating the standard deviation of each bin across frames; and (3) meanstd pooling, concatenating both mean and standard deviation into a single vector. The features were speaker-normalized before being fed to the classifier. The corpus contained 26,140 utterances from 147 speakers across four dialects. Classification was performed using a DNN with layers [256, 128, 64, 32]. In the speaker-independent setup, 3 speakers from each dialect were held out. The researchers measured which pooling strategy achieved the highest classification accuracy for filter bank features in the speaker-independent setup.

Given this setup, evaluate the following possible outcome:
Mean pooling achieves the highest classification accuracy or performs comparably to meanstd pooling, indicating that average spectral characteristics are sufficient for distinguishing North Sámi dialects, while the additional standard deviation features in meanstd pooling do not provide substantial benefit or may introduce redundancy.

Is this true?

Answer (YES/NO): NO